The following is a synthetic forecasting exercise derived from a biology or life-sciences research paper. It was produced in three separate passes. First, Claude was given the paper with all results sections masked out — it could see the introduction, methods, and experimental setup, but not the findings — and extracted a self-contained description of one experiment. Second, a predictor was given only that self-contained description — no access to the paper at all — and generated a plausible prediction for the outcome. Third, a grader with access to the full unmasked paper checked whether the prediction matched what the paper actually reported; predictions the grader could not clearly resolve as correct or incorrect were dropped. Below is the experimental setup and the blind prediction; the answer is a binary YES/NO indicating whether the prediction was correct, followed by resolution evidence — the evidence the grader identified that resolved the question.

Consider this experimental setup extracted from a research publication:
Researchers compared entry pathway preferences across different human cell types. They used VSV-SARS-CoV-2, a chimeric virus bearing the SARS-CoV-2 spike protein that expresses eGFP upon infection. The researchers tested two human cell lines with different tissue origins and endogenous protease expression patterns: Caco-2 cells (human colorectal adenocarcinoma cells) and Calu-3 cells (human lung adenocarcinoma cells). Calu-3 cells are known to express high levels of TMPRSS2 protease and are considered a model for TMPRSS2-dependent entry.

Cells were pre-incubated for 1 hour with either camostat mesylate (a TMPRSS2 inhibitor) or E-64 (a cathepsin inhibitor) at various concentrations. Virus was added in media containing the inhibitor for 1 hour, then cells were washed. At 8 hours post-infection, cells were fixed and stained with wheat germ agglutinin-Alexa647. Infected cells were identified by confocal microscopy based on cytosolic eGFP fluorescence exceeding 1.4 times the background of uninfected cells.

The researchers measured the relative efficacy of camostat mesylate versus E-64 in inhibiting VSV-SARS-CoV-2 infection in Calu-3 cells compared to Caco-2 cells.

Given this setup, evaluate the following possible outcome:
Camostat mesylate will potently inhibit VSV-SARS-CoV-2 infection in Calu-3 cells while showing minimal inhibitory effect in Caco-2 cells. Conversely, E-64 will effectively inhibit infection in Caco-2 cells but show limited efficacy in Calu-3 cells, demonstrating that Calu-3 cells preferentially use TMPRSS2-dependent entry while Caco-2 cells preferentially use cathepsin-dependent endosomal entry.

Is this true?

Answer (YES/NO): NO